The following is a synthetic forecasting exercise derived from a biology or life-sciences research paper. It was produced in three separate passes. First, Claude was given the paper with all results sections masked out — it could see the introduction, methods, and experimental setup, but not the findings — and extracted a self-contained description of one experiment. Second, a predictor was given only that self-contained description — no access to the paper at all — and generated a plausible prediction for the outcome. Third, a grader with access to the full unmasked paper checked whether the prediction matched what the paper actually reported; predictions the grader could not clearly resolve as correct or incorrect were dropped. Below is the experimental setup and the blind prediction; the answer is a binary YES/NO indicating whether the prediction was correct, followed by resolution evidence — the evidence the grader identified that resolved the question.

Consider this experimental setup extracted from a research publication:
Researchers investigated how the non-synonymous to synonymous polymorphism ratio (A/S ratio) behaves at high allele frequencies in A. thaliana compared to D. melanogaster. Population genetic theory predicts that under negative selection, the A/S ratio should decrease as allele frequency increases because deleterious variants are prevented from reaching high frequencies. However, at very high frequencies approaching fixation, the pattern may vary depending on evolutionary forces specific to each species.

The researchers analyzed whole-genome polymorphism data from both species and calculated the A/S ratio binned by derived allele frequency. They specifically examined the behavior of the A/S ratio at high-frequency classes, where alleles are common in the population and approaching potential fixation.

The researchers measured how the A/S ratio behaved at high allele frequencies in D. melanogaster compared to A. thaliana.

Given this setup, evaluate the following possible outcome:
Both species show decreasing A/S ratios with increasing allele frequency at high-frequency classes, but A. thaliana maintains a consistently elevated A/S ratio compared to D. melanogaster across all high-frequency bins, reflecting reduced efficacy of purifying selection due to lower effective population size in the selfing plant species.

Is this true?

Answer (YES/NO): NO